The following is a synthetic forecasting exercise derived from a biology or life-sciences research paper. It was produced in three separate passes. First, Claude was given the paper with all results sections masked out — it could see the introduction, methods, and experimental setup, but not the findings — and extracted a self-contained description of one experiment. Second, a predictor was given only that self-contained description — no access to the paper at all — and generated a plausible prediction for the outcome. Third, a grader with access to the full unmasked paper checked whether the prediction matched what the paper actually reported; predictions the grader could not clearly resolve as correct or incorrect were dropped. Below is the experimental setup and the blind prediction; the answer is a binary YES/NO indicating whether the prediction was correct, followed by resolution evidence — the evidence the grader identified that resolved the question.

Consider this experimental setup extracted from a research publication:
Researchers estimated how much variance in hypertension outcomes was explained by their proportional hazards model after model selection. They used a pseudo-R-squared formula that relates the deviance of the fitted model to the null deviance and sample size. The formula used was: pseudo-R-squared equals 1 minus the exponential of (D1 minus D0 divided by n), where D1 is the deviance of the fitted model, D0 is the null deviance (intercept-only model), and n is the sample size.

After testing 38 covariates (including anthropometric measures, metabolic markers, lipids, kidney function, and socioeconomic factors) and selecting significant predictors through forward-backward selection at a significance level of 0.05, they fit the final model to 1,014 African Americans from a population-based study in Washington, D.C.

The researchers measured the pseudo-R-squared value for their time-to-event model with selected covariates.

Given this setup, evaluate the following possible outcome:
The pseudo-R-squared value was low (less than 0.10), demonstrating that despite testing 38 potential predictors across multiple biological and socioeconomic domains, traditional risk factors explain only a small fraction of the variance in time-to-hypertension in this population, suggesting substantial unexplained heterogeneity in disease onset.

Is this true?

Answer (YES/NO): NO